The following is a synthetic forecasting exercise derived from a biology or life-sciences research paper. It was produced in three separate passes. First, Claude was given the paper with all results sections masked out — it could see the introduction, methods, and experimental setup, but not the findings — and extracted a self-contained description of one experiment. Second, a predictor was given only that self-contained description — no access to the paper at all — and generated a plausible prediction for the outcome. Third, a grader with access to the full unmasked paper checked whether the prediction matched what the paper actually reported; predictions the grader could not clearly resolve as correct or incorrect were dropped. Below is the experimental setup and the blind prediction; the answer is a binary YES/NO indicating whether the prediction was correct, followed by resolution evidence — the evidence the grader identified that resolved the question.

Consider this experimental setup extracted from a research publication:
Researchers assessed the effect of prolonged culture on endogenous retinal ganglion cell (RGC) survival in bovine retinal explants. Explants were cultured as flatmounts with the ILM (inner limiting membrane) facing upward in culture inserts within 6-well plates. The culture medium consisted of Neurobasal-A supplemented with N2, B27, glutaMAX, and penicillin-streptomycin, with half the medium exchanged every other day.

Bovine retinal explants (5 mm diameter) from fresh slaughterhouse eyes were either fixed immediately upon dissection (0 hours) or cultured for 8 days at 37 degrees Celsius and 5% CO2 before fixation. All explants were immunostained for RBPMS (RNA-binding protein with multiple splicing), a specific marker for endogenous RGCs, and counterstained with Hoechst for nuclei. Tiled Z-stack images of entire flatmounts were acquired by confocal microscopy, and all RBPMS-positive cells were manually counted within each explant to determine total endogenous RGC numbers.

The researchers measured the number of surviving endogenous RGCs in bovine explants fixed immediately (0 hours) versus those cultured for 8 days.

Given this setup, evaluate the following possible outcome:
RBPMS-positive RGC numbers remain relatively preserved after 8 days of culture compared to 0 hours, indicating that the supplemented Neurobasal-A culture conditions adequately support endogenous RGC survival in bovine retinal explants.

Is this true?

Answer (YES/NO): NO